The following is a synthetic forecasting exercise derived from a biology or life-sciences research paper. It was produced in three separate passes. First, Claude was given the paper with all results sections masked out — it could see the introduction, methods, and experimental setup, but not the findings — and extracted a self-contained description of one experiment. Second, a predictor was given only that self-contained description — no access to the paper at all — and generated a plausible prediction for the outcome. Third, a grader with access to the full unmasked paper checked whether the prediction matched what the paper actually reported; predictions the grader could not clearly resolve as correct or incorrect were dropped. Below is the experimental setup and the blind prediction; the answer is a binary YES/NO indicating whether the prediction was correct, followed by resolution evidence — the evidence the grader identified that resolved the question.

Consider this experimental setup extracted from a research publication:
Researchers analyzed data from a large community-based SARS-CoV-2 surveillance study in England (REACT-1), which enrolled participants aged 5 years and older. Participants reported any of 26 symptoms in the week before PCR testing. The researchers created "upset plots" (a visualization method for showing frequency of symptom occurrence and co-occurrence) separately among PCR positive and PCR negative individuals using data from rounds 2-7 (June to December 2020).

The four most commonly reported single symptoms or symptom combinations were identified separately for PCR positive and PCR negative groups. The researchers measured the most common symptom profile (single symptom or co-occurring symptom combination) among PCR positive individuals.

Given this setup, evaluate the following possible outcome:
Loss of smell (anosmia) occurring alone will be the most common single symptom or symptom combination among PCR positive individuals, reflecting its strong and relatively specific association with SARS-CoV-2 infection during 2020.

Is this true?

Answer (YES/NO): NO